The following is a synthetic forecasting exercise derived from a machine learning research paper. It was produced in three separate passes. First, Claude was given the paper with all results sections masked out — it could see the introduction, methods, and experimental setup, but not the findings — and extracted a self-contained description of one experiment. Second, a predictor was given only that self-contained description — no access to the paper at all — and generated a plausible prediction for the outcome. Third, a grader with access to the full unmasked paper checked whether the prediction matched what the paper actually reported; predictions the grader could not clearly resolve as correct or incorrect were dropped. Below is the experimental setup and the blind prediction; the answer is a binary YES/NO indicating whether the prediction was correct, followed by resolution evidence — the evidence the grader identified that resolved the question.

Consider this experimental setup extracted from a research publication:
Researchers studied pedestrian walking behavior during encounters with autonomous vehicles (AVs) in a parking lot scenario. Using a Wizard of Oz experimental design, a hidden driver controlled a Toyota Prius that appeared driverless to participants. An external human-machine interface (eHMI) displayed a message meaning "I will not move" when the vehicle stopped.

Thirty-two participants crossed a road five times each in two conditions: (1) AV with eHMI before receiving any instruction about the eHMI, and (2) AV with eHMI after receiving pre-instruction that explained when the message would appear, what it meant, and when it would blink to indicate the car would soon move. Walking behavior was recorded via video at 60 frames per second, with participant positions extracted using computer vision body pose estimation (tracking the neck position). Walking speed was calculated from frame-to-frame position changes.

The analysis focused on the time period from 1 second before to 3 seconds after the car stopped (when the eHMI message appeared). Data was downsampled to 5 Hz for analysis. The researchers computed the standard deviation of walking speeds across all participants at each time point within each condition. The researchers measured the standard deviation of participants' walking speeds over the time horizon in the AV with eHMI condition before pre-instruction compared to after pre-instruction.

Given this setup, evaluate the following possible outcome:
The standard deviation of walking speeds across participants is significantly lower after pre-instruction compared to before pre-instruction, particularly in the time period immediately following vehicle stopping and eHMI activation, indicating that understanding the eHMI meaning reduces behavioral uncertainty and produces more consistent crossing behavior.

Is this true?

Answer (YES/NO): NO